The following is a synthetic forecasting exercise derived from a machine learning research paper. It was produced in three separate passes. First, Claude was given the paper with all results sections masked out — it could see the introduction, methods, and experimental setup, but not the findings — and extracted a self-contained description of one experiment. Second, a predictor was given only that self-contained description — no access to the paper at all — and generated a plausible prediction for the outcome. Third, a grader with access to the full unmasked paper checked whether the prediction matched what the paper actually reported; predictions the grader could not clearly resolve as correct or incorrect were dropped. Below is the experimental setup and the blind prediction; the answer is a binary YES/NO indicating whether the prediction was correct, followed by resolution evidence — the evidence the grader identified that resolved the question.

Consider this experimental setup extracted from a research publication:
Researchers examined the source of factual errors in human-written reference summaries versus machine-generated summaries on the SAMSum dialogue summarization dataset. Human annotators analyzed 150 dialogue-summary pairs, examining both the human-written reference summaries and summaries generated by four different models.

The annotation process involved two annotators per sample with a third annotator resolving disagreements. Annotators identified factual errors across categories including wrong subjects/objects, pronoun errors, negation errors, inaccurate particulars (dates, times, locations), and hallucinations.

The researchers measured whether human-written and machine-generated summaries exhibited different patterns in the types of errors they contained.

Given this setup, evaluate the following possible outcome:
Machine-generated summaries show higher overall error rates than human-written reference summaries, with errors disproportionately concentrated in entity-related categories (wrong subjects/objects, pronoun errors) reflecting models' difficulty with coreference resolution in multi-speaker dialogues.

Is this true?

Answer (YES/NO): NO